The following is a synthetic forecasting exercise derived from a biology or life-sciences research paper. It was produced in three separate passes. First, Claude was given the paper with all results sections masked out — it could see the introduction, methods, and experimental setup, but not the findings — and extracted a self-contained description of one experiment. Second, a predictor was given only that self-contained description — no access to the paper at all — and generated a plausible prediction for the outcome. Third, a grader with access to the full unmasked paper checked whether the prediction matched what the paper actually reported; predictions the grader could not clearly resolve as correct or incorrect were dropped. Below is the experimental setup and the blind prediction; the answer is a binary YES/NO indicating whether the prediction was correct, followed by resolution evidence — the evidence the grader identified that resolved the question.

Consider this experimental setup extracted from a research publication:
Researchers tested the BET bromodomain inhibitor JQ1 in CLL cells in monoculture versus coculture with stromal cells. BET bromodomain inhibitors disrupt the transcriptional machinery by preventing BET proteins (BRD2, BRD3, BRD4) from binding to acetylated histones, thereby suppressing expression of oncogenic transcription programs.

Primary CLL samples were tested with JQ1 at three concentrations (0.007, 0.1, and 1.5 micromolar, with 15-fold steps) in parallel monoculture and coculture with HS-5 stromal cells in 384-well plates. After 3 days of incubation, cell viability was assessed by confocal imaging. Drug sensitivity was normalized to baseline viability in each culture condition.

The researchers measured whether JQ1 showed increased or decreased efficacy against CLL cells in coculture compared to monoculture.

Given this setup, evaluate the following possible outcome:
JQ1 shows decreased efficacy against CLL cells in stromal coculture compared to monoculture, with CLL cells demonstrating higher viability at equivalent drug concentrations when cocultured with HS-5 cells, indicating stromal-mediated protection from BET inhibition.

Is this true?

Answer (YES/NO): YES